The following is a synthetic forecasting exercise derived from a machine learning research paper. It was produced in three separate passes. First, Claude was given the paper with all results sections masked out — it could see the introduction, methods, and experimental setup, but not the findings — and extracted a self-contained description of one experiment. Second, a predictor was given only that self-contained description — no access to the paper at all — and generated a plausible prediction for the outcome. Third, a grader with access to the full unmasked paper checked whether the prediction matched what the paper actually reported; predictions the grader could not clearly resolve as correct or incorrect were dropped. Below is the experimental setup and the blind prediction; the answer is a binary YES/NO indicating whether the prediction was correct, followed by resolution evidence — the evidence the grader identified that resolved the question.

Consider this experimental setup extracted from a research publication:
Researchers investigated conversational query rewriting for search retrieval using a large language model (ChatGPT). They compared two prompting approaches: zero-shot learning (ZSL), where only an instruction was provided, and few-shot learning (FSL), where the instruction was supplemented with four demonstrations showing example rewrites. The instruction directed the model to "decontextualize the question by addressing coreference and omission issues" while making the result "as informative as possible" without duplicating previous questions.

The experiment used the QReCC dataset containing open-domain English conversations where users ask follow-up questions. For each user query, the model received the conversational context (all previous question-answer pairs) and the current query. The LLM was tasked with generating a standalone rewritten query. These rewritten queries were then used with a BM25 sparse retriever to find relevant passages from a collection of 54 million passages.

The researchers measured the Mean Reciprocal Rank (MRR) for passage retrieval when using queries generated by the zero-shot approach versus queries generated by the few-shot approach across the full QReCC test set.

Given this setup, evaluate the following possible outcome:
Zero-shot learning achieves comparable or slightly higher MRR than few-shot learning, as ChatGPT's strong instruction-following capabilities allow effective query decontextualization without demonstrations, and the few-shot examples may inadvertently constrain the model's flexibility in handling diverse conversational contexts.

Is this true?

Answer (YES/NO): NO